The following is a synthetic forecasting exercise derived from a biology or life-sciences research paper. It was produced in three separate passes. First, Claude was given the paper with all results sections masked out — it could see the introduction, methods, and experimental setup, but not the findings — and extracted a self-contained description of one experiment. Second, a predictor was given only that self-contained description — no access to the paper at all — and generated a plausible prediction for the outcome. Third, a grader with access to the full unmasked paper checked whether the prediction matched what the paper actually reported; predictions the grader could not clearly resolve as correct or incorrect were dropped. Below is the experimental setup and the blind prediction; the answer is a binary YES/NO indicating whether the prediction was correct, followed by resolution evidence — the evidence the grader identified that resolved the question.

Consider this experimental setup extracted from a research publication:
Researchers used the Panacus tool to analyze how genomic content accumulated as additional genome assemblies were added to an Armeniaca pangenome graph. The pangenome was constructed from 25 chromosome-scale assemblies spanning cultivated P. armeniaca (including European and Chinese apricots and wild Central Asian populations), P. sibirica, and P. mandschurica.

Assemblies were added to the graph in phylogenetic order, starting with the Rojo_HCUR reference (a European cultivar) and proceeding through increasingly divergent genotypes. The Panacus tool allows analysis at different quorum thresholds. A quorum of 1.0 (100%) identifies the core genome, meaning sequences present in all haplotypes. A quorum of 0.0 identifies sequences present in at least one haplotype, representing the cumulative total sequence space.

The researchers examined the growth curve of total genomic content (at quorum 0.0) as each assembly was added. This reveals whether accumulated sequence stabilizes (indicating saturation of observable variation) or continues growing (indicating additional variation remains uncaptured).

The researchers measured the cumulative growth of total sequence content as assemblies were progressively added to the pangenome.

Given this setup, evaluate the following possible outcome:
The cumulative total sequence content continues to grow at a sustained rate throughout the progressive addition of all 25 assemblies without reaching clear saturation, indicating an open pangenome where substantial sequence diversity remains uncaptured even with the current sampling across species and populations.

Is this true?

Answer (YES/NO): NO